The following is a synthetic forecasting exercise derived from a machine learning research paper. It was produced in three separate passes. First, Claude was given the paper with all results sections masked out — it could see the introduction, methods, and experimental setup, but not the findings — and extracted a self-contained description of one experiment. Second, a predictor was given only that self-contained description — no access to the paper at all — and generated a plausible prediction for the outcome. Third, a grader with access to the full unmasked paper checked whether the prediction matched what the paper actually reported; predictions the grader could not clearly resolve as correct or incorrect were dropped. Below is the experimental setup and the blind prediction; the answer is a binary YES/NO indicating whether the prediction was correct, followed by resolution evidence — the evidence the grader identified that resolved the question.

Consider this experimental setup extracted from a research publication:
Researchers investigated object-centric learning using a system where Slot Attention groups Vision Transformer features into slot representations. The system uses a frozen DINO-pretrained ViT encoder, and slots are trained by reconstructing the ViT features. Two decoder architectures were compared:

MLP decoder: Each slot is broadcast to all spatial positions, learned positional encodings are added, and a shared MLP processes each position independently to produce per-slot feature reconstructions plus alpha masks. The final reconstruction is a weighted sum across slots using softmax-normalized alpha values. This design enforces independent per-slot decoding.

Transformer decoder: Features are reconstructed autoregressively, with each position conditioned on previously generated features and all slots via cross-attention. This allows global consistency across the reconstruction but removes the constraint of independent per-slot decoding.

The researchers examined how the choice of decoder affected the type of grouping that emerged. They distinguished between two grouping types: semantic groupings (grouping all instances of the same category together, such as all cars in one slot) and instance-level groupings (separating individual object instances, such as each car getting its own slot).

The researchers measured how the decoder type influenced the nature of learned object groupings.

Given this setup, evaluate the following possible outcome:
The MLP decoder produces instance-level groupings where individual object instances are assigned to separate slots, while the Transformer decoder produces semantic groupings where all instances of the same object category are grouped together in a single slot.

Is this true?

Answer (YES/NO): NO